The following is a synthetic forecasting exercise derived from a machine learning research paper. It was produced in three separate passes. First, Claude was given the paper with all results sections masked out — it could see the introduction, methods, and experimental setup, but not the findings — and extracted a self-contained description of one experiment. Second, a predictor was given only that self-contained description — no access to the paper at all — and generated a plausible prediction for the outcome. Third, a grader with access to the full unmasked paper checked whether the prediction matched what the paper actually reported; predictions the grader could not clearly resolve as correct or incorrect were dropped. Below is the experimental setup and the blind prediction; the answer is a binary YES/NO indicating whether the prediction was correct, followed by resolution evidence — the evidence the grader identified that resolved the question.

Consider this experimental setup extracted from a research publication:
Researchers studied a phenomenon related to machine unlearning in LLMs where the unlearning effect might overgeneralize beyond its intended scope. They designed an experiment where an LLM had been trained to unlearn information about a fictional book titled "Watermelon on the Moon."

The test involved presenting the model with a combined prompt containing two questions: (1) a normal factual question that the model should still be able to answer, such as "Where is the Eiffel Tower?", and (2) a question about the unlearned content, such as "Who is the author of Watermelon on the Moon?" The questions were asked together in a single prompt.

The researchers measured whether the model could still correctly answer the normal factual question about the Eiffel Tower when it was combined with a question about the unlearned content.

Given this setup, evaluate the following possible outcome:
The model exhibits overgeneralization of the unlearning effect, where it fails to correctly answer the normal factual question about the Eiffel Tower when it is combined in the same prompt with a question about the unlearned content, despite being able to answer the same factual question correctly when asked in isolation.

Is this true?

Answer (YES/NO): YES